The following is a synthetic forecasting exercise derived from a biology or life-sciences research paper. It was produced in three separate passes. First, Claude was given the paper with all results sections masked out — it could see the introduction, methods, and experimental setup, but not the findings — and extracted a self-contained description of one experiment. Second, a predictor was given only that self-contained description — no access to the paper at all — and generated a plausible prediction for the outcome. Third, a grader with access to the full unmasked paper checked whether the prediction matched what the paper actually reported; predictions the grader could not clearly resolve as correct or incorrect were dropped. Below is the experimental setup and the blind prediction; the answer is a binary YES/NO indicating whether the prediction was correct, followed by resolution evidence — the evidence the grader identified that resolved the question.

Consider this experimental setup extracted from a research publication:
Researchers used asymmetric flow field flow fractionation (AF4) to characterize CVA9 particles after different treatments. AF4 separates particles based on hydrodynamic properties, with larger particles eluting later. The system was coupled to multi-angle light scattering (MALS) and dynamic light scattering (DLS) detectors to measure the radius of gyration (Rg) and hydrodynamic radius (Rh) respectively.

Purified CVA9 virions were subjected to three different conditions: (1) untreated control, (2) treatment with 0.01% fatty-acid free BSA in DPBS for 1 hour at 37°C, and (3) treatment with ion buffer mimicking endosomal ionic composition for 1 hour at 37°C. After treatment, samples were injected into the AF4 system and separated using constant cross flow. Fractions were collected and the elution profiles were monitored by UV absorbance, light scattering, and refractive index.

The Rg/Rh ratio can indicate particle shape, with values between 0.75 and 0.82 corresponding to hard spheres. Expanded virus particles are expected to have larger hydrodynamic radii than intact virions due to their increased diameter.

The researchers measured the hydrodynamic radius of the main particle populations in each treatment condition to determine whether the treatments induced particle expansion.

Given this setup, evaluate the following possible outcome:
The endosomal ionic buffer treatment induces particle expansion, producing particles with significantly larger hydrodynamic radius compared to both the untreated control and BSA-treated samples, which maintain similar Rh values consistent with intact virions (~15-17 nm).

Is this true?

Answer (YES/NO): NO